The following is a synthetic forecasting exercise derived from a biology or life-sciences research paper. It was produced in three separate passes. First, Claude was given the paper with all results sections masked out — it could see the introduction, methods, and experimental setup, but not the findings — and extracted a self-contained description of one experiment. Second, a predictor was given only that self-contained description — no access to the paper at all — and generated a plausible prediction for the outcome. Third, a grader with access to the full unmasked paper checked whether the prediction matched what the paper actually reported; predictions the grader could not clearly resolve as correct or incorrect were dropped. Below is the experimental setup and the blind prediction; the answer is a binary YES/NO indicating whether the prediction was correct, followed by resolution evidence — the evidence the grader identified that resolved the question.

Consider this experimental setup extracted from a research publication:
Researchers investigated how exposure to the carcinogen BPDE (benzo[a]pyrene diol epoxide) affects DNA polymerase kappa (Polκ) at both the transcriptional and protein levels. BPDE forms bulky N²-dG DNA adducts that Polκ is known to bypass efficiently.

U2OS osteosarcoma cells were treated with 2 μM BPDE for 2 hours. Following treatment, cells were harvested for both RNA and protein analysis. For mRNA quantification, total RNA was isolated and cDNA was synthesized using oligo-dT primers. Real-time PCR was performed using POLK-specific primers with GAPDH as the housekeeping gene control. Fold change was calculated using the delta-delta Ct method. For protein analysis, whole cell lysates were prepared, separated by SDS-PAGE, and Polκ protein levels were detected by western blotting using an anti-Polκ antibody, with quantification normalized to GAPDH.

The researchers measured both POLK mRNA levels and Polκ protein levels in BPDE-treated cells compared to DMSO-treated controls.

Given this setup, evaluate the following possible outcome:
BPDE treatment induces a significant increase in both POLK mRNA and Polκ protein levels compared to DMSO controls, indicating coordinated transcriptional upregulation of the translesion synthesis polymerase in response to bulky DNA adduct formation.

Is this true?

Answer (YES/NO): NO